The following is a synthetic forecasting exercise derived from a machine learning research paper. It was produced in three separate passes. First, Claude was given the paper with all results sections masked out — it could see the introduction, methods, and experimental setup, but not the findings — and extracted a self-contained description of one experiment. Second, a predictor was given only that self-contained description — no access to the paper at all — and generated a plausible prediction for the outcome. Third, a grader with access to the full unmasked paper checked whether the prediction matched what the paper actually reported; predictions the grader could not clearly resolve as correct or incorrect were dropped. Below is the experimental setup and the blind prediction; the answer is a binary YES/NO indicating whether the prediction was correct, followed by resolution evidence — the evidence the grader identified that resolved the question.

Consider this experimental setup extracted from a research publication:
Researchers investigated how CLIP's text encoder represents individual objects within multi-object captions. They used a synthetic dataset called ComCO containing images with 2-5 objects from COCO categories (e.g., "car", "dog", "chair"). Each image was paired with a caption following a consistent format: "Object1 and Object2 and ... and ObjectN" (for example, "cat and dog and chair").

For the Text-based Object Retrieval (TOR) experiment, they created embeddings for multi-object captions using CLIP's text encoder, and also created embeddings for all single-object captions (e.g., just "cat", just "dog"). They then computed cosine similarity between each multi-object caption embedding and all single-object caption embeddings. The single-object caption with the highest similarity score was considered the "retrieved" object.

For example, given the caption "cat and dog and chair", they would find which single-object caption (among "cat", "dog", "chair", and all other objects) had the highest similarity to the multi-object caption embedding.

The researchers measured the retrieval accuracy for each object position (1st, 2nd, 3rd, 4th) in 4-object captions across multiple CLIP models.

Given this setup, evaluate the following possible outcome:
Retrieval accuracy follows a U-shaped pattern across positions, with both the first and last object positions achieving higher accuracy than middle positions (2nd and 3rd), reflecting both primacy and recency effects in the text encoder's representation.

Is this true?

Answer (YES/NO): NO